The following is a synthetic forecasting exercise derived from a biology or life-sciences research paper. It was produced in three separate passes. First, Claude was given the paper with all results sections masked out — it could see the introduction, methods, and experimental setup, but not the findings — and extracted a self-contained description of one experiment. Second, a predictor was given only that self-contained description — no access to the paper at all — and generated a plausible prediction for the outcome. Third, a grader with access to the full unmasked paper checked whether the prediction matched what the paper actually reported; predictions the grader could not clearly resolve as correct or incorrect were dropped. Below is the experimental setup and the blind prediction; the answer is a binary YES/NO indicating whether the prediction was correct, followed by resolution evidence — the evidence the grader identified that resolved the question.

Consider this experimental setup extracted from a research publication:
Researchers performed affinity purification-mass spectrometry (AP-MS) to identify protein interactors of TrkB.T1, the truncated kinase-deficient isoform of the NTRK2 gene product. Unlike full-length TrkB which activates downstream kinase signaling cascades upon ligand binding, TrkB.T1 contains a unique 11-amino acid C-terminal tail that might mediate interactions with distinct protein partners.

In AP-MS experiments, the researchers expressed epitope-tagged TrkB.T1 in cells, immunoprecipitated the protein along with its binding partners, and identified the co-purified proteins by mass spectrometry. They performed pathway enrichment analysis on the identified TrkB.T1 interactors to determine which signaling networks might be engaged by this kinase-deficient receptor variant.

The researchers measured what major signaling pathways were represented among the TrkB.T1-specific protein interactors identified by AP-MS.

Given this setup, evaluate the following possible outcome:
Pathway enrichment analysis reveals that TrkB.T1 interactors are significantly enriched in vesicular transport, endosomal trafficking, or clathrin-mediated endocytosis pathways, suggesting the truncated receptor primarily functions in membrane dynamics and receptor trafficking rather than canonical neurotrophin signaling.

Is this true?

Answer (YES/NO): NO